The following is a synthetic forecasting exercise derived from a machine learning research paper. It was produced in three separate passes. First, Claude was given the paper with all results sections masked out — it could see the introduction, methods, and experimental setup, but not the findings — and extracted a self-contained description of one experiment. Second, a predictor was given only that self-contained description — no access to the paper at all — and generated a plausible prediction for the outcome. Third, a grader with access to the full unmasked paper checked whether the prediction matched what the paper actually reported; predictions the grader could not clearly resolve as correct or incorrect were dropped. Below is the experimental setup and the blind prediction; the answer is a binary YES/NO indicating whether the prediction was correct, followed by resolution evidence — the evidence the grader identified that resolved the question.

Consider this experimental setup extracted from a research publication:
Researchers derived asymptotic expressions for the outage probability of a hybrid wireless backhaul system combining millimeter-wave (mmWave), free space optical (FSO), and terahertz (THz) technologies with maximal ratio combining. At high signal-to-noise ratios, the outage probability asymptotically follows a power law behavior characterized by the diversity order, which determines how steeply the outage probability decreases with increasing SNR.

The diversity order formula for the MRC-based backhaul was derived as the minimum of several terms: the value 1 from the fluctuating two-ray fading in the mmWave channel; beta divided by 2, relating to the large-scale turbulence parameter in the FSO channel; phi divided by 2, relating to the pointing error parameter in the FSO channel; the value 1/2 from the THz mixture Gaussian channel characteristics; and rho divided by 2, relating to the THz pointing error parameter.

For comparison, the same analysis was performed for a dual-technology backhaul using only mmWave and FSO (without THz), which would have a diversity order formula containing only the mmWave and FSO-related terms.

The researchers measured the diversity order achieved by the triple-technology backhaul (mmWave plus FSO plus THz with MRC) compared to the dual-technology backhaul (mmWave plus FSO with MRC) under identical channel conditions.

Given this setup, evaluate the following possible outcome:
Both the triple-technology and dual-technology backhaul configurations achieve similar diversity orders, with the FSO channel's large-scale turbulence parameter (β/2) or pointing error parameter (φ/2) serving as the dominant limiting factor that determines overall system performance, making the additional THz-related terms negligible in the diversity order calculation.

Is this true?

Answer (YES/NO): NO